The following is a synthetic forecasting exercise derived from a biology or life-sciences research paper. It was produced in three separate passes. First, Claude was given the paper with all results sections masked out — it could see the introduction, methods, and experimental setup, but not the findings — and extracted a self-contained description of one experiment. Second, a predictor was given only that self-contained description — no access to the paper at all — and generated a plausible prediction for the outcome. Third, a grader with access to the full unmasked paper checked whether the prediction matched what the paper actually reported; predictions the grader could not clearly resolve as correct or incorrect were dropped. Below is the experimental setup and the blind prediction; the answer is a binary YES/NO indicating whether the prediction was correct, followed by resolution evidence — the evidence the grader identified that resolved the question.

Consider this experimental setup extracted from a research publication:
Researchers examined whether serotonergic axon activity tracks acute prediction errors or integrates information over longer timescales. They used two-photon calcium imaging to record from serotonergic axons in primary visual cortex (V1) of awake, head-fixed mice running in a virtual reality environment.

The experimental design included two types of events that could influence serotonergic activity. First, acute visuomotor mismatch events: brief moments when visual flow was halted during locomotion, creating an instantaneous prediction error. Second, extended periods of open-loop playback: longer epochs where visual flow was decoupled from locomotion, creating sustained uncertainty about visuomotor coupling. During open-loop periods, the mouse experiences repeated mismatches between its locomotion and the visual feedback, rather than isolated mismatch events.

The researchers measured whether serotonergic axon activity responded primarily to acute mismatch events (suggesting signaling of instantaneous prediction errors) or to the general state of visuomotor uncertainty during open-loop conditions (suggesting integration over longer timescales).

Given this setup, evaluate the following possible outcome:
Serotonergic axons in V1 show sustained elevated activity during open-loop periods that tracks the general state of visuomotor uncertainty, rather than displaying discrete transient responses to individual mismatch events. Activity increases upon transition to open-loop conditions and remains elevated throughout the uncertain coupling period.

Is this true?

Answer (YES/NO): YES